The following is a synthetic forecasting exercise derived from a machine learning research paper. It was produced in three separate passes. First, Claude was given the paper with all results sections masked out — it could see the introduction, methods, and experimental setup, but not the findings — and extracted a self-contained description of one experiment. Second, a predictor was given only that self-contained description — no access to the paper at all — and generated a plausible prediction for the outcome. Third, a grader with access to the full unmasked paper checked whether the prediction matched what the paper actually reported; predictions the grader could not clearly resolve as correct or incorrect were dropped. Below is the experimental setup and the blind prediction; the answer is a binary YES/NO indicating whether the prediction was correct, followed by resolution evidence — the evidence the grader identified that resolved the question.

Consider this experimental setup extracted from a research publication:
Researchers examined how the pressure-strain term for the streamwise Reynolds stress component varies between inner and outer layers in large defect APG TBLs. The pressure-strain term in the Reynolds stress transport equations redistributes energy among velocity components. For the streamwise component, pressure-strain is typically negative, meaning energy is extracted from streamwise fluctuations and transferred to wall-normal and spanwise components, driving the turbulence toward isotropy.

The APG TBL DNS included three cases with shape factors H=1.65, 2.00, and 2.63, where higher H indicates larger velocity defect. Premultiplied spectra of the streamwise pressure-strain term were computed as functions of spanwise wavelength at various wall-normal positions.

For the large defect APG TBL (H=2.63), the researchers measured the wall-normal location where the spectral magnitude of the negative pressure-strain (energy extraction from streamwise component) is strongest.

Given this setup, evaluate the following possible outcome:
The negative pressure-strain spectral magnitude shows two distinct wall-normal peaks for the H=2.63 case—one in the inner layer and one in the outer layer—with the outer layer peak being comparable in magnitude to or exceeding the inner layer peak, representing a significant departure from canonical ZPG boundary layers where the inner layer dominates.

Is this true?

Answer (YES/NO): NO